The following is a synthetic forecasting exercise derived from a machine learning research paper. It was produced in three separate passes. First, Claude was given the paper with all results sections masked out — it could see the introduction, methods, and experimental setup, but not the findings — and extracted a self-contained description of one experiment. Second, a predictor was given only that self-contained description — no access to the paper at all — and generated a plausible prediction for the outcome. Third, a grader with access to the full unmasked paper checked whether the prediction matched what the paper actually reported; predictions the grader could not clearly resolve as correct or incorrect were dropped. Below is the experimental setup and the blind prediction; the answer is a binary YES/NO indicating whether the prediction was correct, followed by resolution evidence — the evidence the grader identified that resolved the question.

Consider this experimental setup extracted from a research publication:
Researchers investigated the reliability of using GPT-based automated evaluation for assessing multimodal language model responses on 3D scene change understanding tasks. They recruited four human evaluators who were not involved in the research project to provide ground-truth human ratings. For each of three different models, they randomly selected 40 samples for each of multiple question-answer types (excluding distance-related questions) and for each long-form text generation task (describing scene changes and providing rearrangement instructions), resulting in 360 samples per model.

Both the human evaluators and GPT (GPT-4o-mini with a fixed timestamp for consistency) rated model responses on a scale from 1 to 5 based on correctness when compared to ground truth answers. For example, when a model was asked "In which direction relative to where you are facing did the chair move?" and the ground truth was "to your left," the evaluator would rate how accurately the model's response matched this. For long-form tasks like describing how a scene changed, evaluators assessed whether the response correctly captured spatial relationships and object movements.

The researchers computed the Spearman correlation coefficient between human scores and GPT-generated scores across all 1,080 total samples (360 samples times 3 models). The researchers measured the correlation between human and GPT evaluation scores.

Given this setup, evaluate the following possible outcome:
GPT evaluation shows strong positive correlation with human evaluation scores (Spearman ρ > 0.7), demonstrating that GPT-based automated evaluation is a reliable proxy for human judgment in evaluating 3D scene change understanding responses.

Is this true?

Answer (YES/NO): NO